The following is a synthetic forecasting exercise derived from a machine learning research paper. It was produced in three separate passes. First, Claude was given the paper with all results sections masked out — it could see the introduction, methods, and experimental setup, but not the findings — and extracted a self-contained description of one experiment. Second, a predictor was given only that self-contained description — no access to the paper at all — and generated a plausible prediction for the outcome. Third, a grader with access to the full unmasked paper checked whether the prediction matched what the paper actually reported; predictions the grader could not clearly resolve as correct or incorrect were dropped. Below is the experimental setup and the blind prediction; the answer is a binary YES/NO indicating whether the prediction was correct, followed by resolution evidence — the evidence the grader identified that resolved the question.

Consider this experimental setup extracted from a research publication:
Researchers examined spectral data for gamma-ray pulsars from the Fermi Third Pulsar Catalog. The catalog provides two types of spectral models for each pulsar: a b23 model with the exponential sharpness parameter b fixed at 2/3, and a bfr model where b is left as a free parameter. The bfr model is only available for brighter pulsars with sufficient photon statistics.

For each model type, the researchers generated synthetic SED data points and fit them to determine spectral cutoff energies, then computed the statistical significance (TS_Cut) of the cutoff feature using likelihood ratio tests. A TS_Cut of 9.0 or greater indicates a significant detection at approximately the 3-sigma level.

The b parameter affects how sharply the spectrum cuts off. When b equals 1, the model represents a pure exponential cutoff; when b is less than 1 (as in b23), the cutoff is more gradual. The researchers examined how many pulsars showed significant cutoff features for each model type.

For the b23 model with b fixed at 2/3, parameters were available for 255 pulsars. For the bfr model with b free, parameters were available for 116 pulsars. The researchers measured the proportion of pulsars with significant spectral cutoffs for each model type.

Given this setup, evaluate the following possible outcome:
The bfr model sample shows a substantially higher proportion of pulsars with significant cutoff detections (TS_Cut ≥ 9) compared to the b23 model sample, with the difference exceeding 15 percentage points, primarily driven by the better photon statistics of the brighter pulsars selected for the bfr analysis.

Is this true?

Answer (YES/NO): NO